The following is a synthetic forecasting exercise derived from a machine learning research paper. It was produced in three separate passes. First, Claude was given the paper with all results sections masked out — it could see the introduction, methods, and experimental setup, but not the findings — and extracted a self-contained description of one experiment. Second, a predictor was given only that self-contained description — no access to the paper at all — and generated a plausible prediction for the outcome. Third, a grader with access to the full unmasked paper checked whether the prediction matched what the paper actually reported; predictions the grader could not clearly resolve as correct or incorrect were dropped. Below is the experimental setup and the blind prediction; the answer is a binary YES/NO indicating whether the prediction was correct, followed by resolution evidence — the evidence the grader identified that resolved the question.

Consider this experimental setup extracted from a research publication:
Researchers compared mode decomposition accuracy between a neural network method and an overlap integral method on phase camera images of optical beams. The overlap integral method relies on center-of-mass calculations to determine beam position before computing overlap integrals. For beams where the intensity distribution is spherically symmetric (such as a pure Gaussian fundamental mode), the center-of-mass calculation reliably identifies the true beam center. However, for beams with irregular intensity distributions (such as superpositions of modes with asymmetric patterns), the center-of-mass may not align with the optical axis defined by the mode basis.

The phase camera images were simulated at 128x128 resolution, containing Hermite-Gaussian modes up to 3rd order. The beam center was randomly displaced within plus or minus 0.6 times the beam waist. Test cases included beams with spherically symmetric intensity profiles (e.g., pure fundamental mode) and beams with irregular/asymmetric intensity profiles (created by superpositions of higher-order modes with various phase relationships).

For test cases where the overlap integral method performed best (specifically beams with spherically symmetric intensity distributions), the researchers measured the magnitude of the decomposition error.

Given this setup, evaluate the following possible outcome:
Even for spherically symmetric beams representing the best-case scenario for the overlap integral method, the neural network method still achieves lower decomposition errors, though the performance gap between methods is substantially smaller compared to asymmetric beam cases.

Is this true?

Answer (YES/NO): NO